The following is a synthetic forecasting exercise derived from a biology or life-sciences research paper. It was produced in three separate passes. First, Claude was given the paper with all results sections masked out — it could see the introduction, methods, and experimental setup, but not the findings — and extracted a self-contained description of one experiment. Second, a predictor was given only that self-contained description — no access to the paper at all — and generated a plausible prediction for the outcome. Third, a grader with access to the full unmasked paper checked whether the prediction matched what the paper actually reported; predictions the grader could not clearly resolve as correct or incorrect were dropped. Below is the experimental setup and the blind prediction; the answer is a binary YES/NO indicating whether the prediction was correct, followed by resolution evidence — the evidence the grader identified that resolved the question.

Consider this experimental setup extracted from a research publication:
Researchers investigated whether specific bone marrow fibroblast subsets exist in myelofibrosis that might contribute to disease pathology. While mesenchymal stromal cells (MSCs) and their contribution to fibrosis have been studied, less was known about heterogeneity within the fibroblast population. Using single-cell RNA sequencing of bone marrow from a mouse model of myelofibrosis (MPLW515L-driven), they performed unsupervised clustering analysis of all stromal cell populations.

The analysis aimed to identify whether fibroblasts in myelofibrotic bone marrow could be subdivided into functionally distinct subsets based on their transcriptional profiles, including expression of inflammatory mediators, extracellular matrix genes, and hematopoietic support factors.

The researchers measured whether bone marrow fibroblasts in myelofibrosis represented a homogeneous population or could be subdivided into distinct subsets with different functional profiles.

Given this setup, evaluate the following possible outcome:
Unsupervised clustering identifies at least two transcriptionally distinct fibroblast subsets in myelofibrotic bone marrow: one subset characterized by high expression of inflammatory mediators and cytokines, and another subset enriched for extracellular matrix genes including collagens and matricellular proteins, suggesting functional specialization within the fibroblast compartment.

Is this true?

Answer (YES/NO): NO